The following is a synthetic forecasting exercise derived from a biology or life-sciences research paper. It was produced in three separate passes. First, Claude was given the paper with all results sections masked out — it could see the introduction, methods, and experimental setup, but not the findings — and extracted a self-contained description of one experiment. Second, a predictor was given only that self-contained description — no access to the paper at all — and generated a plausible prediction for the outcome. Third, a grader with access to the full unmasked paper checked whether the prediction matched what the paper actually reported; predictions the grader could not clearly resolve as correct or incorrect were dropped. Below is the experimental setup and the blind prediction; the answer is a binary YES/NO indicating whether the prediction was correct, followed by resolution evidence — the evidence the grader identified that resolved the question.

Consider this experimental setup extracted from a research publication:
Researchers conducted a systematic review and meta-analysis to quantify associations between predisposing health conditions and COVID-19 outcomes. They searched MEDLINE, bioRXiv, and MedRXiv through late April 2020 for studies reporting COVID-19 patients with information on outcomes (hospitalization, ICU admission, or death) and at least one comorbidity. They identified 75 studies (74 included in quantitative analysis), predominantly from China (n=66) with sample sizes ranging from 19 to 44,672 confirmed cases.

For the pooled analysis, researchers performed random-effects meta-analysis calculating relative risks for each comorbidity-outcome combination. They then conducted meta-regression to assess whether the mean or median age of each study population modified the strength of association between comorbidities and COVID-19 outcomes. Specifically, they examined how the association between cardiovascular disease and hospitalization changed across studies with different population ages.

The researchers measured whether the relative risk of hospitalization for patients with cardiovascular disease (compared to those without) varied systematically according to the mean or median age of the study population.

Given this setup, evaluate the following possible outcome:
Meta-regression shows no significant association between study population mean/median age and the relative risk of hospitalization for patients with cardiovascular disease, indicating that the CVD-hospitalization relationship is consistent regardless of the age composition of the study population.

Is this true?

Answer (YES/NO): NO